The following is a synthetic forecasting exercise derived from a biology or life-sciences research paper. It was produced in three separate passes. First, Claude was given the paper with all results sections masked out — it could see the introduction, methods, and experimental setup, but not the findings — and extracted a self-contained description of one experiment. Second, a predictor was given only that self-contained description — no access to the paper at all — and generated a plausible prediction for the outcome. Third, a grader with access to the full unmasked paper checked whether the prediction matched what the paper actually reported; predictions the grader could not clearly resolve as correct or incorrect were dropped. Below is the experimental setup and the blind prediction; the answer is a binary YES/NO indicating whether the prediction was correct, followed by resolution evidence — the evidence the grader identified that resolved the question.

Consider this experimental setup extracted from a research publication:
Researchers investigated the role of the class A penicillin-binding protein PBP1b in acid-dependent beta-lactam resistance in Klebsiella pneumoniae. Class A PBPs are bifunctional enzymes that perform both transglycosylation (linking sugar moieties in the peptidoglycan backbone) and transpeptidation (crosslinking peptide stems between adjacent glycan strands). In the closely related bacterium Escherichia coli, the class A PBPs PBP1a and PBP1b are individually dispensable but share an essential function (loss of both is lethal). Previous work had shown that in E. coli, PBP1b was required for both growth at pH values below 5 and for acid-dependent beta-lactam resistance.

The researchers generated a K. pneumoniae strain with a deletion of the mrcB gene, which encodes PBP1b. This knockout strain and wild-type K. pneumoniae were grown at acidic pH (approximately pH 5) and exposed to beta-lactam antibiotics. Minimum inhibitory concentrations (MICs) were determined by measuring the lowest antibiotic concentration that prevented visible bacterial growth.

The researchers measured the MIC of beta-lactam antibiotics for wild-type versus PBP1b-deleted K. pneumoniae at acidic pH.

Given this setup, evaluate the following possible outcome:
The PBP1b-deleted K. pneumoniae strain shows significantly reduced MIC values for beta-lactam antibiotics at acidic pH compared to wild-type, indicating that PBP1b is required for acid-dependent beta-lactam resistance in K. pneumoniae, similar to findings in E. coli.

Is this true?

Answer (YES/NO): YES